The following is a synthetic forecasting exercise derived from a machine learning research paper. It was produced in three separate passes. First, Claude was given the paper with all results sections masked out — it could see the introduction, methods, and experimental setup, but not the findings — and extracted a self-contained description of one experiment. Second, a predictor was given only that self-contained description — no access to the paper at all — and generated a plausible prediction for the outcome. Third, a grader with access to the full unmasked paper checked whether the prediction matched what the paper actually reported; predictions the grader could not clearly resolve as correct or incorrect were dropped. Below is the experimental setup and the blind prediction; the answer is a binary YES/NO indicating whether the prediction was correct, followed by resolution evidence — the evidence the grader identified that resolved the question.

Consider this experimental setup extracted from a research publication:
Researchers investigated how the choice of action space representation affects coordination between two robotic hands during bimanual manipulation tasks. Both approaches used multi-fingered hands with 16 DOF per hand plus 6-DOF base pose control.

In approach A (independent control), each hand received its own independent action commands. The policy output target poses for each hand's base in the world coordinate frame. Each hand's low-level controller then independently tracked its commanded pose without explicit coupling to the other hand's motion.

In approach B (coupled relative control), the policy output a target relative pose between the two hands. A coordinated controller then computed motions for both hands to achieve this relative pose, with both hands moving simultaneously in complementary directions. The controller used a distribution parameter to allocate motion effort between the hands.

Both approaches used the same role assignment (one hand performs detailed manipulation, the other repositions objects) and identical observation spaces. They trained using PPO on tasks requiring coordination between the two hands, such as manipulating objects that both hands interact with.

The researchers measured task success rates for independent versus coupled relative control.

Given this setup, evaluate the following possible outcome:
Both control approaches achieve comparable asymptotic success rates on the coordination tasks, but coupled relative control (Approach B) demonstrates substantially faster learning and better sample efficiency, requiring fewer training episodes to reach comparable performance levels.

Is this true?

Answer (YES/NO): NO